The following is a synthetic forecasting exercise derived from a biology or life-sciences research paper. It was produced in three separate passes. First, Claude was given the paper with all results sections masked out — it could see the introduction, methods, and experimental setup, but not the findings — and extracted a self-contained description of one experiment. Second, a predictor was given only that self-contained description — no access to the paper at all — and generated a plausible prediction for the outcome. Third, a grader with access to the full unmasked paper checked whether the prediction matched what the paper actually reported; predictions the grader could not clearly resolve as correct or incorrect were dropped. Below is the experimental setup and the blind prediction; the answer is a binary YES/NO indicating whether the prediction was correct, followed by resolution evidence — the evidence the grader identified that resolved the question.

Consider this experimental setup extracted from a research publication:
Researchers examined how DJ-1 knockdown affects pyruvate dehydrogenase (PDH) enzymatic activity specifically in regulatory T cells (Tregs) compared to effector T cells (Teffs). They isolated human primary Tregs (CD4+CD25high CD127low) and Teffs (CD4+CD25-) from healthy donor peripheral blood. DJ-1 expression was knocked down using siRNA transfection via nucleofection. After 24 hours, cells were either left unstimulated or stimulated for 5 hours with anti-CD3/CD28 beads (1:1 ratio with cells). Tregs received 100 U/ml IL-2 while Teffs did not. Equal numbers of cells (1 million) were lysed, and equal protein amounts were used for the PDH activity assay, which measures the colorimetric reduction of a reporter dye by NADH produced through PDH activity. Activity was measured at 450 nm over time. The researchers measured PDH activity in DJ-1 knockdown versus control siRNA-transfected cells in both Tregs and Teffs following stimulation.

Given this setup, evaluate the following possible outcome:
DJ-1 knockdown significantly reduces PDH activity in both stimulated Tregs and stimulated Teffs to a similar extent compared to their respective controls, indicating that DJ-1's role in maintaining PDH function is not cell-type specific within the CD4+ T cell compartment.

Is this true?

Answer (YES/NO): NO